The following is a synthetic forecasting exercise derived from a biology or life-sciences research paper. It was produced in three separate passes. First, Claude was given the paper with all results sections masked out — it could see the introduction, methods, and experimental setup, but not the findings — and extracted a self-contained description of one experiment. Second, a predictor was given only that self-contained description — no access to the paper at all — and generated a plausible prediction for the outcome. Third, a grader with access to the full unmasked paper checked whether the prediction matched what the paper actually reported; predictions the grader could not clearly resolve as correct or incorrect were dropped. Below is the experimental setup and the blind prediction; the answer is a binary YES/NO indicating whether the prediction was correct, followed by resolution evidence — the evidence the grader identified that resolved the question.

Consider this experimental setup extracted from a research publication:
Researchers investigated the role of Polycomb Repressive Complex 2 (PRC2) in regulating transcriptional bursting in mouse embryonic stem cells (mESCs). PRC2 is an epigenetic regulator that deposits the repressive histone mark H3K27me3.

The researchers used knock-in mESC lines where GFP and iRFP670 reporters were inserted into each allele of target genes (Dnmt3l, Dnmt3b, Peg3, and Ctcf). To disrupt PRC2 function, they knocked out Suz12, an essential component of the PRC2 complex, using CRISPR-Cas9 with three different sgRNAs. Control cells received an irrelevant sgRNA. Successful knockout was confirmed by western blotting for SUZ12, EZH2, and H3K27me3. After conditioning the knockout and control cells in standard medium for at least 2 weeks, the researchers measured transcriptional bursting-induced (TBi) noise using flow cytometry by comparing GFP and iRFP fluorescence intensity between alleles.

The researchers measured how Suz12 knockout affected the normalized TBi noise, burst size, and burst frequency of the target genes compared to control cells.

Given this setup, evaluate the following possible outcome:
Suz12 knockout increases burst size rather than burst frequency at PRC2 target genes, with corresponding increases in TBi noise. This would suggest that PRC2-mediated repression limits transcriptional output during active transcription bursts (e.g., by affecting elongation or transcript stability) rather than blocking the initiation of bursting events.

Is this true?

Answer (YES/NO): NO